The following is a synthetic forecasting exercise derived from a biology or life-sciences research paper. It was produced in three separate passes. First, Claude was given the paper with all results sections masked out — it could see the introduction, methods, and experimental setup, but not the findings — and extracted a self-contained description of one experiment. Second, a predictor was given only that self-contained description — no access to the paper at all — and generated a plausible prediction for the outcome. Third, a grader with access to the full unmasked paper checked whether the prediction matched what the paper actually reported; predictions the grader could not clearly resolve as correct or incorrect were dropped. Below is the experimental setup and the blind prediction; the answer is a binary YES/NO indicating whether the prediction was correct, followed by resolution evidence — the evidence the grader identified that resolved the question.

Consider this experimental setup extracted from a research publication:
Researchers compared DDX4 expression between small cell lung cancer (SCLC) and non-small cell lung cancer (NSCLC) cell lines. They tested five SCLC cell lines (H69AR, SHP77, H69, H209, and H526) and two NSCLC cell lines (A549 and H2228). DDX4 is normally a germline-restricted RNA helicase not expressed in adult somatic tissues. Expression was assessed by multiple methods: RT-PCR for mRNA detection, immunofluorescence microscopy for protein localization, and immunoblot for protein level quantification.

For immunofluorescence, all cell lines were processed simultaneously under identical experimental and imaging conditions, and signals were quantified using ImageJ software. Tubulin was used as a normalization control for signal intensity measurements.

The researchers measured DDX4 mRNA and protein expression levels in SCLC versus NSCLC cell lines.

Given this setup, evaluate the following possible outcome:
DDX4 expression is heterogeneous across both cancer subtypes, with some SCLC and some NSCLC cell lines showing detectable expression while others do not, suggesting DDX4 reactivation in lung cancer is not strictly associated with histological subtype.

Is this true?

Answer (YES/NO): NO